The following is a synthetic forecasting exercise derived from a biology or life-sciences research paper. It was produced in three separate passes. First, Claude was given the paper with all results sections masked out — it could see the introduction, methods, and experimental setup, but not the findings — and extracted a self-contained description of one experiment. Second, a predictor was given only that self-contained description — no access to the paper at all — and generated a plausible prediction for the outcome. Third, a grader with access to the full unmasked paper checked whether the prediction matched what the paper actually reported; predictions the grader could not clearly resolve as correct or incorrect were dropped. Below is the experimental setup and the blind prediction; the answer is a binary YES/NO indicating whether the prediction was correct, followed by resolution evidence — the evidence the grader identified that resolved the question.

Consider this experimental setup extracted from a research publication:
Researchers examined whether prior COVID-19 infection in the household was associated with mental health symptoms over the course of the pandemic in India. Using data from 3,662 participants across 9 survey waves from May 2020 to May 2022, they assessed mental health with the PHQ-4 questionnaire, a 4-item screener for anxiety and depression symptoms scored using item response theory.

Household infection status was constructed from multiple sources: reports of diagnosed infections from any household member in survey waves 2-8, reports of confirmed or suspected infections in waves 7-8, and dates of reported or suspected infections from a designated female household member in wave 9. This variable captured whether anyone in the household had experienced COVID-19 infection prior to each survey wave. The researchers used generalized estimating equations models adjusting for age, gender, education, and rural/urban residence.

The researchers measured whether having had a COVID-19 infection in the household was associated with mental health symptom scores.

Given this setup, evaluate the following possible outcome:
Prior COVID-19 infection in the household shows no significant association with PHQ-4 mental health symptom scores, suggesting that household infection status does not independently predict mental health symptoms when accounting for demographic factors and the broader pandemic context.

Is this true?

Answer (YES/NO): NO